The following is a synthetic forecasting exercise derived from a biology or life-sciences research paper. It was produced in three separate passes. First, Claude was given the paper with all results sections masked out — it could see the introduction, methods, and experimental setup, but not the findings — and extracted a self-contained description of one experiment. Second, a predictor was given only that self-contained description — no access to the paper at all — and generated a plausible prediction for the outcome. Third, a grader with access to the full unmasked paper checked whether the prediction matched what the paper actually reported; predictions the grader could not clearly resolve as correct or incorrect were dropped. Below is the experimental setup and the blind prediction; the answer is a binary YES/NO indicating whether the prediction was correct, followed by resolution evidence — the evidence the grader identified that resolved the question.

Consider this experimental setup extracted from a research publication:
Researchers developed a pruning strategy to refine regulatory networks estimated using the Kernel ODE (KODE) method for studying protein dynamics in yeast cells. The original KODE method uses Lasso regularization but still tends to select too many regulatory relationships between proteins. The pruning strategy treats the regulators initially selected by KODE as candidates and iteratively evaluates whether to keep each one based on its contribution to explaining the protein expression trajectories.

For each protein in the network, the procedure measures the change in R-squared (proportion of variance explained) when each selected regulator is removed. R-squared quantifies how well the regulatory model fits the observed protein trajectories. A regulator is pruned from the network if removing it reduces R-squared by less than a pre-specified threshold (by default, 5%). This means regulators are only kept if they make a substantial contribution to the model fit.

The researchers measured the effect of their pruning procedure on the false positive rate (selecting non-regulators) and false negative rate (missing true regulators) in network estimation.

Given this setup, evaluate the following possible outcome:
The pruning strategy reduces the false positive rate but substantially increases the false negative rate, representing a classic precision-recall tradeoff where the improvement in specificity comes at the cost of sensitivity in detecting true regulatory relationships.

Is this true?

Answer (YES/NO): NO